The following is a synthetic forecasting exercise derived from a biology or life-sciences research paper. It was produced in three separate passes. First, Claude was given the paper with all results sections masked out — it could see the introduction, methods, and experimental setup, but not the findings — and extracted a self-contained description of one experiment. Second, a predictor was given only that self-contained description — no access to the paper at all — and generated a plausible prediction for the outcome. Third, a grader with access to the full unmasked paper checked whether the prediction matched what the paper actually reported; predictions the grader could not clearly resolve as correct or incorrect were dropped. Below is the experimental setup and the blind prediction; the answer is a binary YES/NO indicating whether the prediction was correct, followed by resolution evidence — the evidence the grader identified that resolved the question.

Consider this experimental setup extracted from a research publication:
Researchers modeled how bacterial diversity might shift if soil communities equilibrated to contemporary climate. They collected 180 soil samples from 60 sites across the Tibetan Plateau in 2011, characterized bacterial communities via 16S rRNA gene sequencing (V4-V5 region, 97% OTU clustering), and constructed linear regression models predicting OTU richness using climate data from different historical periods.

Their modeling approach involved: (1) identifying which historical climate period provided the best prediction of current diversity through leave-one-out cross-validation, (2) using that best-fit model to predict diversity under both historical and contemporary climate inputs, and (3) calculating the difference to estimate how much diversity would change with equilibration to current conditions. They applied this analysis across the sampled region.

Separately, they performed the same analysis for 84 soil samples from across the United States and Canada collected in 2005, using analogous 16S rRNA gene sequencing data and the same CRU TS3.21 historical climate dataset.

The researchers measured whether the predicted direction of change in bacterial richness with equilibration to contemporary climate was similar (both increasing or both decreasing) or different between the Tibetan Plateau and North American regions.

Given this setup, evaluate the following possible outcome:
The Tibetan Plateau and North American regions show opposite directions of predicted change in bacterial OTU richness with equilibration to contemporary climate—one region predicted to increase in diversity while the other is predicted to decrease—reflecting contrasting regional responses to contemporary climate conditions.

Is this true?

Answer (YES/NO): NO